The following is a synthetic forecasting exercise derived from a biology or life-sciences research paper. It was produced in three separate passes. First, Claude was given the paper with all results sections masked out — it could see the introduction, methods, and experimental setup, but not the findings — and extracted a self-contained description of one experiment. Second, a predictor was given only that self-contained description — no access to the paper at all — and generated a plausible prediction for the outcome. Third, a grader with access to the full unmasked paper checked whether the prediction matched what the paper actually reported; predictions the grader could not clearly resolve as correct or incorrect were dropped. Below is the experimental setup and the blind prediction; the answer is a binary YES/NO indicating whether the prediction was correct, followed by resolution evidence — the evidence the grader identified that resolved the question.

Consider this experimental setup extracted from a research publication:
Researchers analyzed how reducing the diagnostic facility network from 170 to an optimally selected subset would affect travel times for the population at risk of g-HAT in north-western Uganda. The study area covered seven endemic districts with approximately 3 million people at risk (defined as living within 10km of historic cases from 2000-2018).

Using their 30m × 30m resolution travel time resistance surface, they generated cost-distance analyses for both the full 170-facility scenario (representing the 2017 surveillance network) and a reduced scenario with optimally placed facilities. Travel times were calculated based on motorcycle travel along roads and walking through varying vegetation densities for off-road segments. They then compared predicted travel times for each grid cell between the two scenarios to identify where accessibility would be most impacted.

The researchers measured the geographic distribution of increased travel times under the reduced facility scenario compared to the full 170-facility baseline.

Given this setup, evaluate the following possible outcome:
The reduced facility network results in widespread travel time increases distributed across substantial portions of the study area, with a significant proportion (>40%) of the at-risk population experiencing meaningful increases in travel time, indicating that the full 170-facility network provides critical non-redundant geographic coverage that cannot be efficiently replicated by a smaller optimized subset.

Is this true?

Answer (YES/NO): NO